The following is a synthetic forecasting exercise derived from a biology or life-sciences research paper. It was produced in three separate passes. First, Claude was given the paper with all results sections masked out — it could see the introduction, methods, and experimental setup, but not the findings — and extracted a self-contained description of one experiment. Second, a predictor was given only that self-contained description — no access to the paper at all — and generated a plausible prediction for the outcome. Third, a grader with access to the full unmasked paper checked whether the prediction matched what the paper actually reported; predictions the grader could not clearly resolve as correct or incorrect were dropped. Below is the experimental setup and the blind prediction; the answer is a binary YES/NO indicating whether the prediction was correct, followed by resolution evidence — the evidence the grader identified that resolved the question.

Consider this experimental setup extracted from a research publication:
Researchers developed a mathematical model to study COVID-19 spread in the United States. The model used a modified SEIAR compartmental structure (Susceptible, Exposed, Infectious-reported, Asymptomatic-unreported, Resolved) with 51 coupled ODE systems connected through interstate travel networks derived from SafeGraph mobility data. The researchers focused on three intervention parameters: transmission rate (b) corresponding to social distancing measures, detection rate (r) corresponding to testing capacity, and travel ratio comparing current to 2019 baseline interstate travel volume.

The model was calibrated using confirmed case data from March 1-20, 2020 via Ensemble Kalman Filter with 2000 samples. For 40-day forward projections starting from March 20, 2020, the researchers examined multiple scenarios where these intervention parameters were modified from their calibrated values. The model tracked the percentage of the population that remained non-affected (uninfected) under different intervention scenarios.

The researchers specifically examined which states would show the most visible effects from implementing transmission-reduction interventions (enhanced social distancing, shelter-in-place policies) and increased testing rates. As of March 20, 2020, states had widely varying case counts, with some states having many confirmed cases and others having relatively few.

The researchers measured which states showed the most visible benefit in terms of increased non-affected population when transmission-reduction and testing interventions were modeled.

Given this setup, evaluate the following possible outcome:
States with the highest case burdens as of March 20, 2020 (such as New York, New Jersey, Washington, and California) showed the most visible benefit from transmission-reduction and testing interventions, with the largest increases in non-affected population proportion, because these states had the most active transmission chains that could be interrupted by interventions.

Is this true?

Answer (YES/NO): NO